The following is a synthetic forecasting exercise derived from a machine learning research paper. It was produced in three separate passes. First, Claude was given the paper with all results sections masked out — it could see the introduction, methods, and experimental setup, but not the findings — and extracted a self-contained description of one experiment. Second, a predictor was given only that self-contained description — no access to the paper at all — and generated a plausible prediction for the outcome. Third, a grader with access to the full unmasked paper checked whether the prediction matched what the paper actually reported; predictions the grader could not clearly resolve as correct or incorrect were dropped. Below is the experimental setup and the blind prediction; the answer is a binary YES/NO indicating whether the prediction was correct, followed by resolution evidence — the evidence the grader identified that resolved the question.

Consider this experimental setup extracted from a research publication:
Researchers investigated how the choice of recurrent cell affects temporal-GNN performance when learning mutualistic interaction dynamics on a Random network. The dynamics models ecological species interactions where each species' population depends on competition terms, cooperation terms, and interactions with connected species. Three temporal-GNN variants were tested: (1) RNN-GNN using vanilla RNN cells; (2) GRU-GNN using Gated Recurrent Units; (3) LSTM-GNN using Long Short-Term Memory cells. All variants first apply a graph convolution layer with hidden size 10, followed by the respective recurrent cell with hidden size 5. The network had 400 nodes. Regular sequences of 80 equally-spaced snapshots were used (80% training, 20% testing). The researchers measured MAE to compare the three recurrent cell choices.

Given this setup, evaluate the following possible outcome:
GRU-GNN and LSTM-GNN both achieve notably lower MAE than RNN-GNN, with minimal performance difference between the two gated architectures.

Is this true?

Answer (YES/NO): NO